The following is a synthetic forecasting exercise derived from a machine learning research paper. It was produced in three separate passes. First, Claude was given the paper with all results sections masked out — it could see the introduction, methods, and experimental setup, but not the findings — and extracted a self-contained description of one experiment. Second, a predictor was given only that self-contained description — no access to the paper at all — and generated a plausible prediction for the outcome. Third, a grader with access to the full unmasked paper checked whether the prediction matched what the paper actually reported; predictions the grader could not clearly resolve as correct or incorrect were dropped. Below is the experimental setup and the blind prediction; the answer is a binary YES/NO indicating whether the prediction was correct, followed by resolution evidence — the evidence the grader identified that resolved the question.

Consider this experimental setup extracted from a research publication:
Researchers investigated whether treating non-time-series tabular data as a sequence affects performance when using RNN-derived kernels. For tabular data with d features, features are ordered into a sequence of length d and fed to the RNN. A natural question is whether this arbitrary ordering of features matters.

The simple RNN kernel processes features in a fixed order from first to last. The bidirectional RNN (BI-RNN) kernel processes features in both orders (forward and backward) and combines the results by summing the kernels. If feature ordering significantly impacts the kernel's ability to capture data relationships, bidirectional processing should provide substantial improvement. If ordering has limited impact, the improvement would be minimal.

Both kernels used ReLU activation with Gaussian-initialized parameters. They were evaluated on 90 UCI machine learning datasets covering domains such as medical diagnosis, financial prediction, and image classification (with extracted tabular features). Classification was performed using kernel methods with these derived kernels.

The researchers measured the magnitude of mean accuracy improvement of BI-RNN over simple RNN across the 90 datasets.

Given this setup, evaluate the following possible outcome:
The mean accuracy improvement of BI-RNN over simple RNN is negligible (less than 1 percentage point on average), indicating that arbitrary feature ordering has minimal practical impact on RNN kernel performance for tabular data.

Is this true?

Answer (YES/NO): YES